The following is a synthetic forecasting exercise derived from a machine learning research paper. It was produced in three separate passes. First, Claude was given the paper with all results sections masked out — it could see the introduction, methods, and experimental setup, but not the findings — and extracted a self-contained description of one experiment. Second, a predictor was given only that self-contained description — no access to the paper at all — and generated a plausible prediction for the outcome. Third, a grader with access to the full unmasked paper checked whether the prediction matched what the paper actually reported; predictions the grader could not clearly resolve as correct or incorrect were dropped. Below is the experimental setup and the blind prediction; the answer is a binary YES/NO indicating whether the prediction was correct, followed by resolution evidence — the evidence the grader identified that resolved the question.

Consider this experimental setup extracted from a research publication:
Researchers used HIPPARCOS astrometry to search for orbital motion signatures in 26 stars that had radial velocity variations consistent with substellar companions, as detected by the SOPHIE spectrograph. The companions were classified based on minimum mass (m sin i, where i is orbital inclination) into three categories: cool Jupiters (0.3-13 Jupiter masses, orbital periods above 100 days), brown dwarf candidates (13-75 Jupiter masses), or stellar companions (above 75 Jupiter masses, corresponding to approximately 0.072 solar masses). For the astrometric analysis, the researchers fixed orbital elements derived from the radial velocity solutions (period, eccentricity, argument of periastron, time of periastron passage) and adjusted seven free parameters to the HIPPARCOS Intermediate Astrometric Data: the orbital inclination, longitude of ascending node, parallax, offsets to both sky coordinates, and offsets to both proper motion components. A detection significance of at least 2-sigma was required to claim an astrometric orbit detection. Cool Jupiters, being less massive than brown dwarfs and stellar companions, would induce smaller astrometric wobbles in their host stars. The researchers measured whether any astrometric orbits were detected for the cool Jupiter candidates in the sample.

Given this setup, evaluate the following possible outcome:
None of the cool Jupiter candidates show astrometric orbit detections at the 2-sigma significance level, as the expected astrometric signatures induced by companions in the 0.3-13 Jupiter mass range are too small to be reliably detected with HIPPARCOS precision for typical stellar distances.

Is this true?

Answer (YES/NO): YES